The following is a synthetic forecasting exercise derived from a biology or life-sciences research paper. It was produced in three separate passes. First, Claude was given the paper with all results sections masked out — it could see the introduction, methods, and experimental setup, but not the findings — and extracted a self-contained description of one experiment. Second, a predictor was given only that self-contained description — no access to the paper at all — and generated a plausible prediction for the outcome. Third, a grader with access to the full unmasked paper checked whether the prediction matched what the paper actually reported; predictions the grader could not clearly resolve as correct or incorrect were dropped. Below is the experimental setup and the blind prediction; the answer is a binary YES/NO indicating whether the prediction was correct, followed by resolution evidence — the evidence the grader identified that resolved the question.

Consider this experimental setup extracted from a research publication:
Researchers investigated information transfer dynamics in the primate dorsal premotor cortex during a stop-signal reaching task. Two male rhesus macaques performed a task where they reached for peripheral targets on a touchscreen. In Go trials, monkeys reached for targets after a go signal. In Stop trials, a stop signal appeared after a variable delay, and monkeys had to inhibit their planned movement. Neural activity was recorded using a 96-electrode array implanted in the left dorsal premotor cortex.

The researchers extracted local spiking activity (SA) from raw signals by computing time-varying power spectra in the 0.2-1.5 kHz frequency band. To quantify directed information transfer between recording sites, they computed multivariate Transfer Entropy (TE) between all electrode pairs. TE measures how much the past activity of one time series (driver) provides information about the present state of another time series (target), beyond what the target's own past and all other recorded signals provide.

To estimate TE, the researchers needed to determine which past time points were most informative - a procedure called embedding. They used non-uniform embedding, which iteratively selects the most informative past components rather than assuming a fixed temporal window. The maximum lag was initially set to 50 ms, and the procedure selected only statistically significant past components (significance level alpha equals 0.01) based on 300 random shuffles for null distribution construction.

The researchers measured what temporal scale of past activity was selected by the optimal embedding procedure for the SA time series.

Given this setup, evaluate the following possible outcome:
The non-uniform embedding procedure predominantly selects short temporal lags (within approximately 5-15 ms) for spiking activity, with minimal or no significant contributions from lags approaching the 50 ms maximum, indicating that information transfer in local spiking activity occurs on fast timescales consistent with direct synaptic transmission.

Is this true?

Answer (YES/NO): YES